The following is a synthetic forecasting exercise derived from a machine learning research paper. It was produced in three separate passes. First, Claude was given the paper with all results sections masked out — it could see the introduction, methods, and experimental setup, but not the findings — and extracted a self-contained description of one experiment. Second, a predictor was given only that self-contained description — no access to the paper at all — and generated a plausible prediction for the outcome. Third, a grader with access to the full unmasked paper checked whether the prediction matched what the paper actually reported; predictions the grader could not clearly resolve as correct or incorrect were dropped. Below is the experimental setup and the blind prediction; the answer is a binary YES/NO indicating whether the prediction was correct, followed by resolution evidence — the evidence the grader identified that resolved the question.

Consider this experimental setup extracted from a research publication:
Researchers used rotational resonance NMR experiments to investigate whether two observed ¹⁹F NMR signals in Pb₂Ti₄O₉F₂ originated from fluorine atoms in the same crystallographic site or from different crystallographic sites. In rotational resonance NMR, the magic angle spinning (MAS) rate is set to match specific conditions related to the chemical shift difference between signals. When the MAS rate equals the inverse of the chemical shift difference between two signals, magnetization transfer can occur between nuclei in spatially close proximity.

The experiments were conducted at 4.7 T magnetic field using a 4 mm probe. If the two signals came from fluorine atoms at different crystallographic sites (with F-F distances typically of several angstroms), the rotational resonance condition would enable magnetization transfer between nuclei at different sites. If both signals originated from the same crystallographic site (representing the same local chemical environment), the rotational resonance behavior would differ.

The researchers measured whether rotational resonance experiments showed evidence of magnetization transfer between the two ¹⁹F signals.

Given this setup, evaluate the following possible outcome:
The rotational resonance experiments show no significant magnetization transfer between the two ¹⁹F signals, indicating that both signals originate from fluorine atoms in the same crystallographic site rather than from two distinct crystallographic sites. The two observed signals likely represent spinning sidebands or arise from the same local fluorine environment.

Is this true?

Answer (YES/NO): NO